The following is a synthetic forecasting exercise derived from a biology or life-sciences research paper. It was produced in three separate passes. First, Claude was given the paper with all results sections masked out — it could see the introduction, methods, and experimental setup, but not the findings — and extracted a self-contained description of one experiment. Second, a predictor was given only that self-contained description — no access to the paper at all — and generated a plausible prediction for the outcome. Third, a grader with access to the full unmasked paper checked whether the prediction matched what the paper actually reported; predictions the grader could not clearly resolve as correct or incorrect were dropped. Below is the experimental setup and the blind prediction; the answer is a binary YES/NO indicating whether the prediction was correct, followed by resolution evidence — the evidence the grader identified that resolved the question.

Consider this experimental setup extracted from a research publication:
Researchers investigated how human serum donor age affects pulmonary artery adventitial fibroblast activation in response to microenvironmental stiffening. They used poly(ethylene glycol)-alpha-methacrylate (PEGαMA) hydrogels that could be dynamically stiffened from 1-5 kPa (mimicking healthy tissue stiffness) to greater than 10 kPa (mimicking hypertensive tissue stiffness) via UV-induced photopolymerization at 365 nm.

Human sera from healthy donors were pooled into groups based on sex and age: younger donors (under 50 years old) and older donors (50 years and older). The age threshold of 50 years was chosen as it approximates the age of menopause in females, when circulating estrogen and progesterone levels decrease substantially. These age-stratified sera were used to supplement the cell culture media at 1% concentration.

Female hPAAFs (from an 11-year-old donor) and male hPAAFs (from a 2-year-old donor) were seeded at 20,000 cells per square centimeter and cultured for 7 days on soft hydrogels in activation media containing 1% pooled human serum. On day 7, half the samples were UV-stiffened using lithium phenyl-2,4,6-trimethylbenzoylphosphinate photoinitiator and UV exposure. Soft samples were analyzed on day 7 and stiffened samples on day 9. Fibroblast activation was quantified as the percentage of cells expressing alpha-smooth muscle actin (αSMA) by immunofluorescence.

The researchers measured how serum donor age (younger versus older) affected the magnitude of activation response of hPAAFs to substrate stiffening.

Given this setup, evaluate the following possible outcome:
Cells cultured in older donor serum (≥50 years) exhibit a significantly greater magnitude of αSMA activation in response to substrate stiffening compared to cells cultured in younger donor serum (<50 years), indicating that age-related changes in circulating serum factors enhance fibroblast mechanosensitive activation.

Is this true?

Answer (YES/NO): NO